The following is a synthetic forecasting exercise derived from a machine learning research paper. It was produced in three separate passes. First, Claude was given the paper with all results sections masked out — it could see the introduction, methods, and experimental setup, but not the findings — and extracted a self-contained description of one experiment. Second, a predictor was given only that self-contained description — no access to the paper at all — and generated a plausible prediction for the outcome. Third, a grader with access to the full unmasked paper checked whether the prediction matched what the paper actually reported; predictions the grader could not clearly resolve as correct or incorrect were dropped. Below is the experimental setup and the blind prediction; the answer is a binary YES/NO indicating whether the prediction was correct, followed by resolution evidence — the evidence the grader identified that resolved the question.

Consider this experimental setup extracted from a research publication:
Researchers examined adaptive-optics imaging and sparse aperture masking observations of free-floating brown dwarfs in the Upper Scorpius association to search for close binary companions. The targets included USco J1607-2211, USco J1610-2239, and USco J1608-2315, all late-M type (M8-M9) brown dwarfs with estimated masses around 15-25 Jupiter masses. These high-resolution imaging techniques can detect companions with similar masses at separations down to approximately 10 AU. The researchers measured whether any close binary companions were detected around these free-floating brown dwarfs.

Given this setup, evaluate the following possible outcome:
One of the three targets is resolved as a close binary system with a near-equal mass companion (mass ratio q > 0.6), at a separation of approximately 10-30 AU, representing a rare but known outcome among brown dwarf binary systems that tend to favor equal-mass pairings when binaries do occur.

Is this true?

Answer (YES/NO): NO